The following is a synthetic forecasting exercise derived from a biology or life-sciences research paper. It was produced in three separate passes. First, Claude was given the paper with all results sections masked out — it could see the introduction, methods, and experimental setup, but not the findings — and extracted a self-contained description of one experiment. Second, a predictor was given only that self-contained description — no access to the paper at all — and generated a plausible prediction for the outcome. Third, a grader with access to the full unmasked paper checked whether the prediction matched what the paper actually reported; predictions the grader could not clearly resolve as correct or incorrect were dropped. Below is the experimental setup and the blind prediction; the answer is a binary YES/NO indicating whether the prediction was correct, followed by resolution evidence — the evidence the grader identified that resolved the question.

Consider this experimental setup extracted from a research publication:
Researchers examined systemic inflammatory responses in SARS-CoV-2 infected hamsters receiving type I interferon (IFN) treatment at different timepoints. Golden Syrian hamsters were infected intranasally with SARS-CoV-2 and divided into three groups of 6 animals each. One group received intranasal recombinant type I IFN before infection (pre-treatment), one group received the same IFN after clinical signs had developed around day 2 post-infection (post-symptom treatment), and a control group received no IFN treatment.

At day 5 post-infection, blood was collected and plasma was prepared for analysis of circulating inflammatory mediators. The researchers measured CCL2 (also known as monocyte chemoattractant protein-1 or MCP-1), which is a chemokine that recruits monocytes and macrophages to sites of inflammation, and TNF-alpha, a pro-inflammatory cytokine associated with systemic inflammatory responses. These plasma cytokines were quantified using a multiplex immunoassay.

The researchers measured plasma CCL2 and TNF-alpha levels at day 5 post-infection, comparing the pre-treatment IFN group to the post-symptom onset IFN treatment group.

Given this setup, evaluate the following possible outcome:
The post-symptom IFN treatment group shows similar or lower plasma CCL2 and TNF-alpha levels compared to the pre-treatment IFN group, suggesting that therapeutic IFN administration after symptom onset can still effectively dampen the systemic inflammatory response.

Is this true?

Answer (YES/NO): NO